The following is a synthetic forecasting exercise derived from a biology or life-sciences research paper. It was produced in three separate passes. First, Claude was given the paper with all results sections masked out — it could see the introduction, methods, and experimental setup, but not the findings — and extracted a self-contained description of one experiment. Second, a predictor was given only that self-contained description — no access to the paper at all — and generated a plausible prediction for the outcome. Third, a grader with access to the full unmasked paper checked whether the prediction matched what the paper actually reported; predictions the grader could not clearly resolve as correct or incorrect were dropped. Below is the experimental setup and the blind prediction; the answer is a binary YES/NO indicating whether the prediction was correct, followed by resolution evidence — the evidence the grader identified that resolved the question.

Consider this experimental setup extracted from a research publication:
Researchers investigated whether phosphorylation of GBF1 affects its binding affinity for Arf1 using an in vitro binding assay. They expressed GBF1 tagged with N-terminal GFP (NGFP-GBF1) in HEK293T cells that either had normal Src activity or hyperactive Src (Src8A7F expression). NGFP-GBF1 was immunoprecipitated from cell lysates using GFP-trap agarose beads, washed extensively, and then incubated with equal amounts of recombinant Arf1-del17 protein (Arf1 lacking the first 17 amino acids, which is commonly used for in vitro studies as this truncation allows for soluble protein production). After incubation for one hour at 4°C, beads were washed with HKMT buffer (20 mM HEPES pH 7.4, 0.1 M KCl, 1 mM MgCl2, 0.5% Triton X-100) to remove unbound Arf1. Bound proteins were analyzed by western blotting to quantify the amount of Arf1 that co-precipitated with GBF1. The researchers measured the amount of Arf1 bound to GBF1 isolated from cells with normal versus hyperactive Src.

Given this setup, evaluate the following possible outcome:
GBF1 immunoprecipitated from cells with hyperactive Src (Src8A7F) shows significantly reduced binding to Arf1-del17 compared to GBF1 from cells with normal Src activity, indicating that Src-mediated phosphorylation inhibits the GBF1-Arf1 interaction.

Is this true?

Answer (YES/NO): NO